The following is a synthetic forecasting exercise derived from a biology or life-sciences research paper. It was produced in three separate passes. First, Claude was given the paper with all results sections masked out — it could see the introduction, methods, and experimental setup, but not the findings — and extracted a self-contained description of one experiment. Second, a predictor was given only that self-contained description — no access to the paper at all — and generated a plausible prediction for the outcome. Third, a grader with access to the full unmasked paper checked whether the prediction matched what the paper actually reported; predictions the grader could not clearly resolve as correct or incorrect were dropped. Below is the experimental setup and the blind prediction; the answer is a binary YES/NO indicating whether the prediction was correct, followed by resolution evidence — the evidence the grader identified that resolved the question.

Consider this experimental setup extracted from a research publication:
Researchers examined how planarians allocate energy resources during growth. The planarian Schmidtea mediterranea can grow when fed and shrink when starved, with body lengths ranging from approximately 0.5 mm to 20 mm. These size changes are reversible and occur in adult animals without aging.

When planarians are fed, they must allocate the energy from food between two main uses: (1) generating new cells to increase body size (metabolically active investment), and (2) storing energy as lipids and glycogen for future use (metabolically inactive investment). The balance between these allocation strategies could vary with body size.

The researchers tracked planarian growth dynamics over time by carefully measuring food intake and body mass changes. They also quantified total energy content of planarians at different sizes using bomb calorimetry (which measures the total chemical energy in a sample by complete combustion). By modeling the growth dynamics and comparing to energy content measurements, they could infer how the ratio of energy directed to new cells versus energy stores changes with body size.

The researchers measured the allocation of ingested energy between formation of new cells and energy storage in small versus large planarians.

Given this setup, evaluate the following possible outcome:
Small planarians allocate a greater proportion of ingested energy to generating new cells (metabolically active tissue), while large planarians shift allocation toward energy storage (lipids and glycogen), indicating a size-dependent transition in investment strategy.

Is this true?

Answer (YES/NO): YES